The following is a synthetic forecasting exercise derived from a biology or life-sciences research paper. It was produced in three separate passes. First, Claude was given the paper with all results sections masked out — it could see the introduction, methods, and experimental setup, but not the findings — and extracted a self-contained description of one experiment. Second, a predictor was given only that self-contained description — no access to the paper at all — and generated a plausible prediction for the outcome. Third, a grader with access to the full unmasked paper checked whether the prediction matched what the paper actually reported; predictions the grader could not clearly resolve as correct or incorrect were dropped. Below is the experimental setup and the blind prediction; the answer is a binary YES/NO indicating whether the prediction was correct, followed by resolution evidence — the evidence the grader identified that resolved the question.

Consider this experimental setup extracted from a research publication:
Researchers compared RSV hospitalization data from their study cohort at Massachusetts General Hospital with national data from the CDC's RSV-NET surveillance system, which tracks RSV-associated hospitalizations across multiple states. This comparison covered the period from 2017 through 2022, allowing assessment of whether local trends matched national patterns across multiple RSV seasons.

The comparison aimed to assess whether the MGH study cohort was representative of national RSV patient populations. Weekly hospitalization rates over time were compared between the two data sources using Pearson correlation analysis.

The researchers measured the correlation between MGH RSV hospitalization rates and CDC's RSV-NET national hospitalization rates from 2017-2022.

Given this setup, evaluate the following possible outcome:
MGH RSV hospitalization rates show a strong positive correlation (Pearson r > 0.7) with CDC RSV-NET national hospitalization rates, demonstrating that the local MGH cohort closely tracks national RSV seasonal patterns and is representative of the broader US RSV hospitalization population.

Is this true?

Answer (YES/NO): YES